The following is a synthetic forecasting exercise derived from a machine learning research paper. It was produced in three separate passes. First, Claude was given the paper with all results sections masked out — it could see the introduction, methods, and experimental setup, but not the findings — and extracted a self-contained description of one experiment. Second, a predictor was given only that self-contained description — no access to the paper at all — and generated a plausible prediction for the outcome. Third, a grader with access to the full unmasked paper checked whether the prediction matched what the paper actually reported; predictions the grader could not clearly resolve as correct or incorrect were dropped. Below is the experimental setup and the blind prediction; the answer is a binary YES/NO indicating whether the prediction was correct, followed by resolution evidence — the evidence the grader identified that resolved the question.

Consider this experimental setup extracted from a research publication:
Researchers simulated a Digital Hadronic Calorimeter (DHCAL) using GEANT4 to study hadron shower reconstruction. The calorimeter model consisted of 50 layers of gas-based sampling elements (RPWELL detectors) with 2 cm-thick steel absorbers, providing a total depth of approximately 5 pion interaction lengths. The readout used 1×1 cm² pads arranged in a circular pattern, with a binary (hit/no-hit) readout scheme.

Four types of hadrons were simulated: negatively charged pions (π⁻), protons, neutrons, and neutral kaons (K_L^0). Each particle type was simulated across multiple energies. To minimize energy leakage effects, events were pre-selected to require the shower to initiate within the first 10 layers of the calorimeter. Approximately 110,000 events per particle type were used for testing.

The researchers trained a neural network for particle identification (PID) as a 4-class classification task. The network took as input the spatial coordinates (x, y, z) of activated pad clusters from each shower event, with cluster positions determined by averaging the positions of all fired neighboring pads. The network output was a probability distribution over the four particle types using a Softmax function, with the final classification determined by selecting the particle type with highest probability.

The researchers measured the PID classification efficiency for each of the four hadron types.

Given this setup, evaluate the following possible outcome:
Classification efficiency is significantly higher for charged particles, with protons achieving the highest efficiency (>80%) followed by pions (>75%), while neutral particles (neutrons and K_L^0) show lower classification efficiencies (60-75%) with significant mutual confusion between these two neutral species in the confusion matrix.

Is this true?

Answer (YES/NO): NO